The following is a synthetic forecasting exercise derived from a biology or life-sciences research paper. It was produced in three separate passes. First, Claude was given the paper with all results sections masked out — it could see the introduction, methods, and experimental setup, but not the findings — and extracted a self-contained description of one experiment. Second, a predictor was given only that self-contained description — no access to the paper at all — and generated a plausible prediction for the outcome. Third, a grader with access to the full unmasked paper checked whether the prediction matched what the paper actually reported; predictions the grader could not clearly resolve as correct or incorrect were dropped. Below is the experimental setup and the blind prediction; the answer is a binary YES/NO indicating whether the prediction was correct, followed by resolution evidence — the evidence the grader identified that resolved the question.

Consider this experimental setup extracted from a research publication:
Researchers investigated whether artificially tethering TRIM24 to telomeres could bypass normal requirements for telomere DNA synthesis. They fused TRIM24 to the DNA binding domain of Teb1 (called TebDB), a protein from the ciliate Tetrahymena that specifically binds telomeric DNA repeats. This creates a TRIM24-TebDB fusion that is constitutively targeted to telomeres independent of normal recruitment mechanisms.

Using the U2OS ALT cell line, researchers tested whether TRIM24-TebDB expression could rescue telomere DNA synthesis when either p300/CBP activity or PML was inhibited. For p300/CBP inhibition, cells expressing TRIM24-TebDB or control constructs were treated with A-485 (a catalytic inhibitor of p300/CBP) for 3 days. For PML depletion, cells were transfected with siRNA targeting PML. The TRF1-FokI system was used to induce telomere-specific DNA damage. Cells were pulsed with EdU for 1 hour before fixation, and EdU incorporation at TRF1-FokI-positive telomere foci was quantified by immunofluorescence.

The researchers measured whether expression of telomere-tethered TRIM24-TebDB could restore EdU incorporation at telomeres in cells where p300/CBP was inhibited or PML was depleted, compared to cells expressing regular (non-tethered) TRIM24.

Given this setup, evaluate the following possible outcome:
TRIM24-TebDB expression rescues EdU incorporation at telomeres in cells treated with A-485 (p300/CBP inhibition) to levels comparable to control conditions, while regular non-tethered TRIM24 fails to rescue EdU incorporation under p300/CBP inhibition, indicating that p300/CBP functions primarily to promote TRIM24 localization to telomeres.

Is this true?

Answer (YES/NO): NO